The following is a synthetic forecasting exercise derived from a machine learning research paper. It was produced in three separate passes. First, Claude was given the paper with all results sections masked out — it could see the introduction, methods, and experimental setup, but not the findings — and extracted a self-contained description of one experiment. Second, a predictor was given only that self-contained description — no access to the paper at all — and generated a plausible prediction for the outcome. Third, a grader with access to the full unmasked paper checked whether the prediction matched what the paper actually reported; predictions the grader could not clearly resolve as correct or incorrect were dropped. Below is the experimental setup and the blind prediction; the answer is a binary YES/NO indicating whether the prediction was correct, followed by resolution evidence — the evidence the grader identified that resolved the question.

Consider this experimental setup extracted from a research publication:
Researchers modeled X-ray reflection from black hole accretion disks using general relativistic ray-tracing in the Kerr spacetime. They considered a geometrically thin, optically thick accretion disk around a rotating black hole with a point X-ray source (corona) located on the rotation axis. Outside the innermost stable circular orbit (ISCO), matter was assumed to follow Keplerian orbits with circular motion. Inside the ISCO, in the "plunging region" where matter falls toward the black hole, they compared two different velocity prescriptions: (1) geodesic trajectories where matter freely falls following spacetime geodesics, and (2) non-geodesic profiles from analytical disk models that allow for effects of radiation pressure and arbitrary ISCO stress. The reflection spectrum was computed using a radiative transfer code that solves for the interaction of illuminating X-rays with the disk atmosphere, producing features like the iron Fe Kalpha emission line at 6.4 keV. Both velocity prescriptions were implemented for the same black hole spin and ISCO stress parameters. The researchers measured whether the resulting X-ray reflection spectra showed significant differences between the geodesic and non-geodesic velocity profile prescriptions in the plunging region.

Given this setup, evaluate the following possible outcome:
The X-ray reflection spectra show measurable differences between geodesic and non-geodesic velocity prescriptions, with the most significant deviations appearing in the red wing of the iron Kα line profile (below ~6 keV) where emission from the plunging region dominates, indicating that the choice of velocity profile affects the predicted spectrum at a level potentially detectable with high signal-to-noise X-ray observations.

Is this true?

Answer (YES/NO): NO